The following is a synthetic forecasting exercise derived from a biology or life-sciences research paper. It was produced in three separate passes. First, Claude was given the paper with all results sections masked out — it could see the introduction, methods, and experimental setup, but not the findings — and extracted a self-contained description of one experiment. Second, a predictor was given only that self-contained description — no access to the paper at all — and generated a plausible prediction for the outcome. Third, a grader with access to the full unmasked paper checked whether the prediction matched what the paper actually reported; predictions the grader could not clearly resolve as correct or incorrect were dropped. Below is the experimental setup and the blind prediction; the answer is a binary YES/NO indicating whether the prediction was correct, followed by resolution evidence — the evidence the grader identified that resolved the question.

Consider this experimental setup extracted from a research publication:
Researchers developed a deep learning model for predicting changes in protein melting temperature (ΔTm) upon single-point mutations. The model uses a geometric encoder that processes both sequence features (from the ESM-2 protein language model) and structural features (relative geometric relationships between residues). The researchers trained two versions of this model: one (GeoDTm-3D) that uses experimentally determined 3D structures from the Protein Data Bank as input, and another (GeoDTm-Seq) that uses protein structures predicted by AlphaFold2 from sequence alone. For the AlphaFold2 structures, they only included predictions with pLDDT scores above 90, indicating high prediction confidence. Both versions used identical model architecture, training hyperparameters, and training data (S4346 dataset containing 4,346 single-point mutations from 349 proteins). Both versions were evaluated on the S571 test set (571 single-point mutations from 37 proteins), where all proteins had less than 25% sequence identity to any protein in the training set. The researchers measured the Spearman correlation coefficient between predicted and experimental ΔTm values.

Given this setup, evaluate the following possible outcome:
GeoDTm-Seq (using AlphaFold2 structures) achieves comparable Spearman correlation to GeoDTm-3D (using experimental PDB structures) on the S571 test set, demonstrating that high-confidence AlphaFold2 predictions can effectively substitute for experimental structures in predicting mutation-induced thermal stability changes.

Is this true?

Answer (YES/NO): YES